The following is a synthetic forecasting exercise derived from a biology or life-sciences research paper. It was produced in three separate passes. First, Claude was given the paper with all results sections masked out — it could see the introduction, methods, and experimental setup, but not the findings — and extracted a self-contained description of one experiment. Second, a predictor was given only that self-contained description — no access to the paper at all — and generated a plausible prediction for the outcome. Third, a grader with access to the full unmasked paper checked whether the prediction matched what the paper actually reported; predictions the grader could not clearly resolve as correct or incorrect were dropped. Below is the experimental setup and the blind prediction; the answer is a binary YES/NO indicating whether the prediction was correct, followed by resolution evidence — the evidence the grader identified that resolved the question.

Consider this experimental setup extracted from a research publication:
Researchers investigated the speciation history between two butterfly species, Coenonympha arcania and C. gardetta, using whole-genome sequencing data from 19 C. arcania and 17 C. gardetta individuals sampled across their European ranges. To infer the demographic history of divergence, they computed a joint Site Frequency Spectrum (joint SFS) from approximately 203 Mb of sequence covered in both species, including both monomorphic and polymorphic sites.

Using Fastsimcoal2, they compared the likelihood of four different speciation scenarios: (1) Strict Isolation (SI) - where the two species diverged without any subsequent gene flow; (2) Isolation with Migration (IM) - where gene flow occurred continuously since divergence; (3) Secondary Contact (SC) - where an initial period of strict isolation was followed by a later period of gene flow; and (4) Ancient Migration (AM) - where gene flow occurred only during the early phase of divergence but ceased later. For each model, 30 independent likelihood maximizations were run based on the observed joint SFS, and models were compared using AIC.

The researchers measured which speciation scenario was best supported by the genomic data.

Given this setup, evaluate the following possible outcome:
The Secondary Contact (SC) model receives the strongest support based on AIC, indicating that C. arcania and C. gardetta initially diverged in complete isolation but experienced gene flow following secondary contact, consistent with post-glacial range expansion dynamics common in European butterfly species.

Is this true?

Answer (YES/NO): YES